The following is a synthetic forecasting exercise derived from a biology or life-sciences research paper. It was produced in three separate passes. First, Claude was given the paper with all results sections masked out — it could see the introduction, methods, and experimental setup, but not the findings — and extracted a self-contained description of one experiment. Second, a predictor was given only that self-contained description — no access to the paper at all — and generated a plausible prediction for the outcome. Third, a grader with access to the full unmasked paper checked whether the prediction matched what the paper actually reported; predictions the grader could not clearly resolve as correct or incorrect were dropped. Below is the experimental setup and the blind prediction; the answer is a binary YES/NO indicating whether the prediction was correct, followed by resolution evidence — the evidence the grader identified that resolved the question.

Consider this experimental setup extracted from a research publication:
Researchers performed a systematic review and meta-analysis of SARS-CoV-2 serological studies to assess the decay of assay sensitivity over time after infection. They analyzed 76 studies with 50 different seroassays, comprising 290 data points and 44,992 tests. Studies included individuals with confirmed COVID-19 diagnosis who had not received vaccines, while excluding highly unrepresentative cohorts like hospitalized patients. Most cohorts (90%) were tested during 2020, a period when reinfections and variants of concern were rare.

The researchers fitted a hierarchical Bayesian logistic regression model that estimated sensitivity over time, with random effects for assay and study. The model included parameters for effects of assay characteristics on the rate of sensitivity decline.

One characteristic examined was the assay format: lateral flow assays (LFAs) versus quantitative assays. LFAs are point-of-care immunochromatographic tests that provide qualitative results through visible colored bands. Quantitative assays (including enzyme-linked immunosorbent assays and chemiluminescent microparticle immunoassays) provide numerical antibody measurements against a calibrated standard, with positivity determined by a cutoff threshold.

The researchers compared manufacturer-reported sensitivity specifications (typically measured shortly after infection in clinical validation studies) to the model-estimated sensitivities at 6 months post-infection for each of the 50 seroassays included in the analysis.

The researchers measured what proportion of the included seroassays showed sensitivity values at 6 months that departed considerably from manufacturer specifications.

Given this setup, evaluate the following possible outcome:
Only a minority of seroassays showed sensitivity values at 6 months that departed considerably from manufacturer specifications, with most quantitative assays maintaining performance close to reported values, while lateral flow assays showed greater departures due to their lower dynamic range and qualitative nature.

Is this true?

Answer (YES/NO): NO